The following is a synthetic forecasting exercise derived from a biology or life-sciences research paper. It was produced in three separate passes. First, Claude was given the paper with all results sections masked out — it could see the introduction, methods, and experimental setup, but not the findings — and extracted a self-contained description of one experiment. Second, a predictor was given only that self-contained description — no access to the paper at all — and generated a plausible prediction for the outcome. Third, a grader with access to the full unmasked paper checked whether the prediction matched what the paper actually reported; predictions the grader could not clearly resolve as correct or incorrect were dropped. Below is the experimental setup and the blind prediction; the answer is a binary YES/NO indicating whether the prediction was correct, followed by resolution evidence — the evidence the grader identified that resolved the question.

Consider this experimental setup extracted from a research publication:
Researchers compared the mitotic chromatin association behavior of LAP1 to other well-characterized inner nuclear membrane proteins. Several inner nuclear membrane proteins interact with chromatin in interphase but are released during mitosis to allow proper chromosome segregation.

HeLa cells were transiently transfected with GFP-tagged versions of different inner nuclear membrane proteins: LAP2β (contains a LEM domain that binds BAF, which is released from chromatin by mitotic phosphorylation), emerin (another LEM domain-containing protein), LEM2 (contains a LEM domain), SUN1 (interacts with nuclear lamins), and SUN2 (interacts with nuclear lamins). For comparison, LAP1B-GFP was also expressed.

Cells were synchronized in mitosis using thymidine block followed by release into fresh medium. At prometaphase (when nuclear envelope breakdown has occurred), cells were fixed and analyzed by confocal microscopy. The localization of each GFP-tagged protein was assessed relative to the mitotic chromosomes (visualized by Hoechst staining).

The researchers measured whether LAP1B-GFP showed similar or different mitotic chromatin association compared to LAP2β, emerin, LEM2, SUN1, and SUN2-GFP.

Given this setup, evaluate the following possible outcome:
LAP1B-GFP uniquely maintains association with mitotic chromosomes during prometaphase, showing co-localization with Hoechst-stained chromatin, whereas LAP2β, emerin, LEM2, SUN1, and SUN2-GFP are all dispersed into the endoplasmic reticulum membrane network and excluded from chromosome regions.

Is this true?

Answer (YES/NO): YES